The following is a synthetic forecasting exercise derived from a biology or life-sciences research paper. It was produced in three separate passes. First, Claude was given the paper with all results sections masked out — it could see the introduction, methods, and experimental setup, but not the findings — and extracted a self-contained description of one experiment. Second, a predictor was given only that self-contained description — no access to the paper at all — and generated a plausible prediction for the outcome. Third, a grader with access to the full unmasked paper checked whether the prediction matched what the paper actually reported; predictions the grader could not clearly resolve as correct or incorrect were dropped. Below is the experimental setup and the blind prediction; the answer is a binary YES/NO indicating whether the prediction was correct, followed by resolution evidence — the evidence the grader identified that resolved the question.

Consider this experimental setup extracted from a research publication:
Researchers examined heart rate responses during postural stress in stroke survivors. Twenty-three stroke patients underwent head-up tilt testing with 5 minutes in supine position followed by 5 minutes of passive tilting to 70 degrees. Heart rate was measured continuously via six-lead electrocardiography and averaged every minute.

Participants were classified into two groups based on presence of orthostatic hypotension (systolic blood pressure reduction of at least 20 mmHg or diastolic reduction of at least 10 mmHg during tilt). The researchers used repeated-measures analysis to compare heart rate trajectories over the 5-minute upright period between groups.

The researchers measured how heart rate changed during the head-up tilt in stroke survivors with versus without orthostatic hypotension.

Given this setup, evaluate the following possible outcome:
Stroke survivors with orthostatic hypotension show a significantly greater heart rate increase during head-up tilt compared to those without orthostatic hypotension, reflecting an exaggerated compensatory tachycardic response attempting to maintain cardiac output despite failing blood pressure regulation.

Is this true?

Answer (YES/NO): NO